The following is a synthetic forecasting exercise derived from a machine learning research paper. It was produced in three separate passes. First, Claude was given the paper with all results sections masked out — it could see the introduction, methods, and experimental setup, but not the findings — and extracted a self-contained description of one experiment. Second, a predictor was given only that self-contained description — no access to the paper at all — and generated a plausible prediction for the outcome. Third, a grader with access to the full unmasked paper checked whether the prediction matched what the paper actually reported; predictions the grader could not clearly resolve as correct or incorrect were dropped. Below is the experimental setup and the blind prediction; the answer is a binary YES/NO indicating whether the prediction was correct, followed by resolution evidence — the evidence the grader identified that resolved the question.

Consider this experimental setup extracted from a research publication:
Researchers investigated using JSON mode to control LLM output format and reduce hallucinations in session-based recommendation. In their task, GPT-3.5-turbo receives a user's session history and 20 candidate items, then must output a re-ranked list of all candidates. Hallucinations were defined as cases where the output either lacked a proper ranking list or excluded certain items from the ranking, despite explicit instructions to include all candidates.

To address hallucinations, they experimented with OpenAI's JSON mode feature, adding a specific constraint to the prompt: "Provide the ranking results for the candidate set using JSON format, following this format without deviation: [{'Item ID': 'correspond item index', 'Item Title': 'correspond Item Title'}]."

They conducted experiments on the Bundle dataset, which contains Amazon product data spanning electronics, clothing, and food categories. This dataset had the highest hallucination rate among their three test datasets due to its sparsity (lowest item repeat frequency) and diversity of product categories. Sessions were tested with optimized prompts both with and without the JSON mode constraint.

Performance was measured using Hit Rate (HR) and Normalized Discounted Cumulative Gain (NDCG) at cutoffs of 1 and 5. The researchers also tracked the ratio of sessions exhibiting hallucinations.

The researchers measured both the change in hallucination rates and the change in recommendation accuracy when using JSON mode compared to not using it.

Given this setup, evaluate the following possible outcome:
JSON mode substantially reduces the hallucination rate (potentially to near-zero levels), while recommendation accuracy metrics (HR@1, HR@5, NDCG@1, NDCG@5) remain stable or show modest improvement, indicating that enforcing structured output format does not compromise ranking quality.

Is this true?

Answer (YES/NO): NO